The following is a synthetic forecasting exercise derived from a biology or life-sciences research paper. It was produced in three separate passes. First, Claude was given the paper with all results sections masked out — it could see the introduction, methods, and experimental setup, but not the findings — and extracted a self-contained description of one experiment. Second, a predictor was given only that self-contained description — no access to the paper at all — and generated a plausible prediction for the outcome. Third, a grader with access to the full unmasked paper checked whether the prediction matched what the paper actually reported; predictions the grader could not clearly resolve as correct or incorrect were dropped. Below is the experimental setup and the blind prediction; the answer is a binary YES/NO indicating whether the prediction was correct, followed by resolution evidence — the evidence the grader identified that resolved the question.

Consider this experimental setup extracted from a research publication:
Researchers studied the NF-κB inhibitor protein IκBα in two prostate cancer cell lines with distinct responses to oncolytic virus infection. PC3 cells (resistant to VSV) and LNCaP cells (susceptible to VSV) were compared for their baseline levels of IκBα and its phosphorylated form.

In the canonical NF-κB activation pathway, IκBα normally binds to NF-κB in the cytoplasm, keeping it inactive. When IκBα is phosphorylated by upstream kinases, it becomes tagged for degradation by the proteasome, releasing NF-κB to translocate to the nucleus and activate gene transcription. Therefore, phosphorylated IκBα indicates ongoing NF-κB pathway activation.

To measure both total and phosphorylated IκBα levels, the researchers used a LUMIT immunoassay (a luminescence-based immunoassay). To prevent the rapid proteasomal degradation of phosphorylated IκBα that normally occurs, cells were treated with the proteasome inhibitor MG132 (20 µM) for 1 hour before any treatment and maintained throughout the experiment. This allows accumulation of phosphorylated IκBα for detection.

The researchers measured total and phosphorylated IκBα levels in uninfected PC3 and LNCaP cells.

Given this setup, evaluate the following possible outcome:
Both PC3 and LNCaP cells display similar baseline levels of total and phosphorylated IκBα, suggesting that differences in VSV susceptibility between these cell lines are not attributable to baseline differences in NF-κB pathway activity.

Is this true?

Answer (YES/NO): NO